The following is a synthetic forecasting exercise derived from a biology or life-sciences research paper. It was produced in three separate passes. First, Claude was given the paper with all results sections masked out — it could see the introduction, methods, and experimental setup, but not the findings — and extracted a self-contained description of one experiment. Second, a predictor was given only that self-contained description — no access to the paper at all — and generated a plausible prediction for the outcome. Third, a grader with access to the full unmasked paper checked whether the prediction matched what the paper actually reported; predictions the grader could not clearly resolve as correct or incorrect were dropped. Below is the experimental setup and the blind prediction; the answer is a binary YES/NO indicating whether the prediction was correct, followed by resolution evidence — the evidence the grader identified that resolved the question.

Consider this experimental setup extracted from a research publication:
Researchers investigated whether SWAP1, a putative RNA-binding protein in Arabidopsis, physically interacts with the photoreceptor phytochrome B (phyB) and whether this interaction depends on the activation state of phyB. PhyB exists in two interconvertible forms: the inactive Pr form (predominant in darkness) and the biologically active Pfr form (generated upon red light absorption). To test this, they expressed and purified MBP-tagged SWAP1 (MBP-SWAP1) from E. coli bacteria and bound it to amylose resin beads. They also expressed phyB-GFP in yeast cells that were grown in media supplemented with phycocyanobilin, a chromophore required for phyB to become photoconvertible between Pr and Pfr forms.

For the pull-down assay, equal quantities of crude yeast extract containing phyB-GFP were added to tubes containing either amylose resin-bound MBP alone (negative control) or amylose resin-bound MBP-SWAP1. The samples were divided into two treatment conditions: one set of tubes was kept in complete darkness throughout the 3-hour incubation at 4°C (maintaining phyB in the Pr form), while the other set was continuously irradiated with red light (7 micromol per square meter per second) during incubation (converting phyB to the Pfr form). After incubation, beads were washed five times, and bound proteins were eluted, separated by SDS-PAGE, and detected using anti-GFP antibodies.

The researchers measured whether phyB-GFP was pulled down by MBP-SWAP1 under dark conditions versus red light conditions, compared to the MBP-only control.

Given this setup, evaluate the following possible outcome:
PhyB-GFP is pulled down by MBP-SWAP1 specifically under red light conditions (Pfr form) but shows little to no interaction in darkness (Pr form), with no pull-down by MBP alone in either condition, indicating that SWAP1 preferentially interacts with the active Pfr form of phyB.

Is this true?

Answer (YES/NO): YES